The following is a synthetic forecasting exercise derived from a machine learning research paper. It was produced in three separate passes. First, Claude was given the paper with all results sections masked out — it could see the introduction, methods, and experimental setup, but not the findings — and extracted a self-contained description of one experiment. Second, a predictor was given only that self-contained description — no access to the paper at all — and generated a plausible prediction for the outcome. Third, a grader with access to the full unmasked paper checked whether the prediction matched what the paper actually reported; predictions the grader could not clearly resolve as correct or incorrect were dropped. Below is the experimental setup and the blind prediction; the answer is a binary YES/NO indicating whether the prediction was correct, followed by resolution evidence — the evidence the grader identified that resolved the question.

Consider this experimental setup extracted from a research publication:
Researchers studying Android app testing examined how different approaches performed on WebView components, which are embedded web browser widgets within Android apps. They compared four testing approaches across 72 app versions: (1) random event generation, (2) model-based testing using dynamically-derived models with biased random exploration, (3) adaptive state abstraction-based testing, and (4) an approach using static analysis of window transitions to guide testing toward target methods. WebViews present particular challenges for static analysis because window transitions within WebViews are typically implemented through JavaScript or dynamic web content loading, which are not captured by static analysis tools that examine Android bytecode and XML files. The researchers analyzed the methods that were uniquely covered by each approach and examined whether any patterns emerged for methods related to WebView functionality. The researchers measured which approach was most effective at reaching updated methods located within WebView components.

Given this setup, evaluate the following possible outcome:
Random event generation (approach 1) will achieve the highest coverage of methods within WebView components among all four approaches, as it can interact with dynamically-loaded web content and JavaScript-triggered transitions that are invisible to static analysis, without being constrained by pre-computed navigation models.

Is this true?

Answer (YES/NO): NO